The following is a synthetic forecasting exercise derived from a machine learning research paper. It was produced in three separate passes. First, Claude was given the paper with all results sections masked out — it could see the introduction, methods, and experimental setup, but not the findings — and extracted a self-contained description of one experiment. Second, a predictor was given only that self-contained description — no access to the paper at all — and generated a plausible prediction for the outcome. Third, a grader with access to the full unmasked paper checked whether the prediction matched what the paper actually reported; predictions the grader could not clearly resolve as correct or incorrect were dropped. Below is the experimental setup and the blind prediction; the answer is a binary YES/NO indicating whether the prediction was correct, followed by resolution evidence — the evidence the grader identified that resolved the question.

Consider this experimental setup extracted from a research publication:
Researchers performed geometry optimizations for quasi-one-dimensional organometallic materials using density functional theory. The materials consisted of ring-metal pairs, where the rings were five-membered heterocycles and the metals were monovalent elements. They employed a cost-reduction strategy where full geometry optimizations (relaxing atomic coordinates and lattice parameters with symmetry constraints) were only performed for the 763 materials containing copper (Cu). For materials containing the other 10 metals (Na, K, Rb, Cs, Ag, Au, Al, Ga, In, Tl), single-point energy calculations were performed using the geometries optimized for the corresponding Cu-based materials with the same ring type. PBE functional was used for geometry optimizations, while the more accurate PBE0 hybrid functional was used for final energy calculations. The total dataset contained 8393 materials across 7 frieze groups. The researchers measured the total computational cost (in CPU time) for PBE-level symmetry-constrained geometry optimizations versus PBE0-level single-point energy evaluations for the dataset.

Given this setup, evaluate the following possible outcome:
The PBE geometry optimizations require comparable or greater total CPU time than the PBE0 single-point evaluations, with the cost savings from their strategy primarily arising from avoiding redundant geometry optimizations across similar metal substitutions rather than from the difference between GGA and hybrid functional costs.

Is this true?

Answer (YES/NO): YES